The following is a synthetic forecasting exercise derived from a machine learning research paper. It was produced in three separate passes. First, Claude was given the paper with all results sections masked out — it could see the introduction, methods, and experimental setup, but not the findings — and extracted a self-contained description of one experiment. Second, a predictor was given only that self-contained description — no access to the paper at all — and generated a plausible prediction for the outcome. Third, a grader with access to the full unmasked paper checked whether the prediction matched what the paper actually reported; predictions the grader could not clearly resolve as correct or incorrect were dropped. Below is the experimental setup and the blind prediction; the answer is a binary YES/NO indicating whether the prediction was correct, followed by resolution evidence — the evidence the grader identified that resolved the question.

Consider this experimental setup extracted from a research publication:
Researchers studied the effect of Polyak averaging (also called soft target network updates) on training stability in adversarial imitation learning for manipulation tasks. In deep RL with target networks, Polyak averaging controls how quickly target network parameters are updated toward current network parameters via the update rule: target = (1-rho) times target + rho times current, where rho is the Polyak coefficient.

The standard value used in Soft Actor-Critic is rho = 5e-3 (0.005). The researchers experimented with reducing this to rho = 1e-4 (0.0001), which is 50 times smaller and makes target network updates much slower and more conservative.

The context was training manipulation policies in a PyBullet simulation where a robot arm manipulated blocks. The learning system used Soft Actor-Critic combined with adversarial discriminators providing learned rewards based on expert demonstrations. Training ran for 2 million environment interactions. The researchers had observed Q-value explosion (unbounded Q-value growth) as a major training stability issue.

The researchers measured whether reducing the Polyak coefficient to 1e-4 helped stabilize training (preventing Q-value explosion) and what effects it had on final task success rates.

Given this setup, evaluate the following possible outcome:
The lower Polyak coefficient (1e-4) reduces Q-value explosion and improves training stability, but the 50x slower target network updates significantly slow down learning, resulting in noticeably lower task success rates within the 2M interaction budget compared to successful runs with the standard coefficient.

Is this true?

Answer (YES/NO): NO